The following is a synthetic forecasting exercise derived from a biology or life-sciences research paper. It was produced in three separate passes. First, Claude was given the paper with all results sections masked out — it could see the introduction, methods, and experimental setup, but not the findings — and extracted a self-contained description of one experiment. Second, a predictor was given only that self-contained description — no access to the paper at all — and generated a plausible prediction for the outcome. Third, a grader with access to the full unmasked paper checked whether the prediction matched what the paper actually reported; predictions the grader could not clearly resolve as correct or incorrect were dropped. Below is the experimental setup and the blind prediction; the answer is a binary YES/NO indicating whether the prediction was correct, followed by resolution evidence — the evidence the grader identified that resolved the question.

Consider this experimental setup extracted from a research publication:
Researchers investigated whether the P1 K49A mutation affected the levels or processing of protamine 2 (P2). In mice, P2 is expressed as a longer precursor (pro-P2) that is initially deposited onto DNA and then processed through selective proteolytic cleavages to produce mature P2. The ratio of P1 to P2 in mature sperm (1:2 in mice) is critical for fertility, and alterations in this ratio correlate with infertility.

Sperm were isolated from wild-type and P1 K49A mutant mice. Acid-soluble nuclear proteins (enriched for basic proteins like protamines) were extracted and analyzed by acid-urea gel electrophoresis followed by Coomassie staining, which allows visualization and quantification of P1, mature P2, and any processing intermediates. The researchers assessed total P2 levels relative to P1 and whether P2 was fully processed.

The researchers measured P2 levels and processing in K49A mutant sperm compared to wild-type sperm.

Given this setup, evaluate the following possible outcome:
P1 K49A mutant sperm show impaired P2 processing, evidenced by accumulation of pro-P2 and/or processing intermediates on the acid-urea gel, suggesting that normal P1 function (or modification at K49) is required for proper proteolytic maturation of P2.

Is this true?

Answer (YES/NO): YES